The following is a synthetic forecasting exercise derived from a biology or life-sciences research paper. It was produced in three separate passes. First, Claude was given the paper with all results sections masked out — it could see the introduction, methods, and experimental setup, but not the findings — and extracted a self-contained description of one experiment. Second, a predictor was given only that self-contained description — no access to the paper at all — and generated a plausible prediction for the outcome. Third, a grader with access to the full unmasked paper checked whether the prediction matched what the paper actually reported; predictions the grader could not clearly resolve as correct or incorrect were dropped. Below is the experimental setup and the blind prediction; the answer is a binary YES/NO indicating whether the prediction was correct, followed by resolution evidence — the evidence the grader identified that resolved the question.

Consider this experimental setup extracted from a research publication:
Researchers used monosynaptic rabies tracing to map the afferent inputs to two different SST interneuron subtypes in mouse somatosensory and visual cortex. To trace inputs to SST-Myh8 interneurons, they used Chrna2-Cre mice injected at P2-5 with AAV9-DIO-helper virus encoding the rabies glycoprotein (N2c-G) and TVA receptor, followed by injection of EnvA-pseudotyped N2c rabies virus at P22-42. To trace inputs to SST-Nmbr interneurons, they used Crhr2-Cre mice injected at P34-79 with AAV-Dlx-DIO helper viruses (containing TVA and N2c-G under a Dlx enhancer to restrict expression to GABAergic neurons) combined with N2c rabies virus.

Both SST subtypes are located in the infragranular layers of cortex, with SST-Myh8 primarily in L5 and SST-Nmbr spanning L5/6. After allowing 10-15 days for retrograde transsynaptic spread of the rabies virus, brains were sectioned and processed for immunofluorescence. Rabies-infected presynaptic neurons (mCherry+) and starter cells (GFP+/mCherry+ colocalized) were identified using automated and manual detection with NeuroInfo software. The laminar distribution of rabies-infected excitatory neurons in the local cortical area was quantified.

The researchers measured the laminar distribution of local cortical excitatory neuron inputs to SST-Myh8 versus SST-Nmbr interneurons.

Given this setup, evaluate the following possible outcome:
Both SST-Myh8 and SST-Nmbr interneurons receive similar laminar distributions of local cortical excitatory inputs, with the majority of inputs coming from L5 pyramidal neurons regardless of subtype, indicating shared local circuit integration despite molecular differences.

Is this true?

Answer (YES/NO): NO